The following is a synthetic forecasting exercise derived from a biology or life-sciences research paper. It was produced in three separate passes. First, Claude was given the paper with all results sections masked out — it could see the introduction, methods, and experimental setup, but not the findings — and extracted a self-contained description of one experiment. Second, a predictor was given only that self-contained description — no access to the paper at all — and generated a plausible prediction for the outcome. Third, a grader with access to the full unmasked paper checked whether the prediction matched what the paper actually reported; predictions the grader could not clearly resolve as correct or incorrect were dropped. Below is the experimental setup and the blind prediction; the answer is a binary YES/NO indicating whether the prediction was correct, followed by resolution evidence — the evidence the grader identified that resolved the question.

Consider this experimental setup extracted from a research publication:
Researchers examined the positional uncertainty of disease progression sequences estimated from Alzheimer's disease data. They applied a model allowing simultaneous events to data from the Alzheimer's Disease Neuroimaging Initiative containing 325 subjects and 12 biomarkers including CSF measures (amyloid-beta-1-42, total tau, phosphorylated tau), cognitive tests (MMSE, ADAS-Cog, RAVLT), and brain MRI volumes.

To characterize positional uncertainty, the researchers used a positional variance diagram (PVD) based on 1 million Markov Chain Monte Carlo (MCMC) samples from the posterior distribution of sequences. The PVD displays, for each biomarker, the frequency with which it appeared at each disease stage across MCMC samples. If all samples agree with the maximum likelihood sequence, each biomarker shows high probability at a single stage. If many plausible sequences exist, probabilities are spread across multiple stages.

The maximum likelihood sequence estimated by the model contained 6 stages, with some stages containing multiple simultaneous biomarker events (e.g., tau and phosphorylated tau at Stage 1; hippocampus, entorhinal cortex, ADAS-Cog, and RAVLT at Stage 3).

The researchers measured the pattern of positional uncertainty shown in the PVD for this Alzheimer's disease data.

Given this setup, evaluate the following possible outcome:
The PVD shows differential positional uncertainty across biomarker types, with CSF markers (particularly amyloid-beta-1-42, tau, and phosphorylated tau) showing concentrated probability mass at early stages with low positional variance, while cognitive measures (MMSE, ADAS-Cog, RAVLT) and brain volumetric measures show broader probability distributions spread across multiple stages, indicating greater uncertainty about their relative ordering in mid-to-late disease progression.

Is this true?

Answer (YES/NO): NO